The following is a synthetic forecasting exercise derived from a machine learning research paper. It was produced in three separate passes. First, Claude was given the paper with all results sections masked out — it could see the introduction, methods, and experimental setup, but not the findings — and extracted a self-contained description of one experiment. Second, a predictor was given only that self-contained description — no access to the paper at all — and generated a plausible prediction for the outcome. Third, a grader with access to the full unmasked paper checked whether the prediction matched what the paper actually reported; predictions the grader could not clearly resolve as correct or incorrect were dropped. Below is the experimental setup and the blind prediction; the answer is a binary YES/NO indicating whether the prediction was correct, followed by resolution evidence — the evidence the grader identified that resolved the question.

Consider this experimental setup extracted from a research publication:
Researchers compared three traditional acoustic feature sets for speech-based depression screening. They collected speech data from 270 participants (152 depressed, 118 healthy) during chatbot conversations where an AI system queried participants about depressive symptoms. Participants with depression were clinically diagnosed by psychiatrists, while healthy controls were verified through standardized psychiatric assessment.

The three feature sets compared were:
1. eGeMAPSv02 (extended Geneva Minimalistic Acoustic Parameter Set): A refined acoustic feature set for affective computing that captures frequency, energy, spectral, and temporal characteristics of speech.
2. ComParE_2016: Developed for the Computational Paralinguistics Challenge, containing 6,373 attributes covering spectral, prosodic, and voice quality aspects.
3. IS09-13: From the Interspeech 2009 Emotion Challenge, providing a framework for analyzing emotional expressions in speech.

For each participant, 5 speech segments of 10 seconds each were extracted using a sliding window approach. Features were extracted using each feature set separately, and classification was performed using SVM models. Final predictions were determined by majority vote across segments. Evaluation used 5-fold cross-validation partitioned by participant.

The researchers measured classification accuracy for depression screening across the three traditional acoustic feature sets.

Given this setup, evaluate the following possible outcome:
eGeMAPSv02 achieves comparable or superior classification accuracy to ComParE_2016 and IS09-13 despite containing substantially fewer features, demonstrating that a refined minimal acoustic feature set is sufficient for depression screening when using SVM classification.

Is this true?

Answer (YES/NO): NO